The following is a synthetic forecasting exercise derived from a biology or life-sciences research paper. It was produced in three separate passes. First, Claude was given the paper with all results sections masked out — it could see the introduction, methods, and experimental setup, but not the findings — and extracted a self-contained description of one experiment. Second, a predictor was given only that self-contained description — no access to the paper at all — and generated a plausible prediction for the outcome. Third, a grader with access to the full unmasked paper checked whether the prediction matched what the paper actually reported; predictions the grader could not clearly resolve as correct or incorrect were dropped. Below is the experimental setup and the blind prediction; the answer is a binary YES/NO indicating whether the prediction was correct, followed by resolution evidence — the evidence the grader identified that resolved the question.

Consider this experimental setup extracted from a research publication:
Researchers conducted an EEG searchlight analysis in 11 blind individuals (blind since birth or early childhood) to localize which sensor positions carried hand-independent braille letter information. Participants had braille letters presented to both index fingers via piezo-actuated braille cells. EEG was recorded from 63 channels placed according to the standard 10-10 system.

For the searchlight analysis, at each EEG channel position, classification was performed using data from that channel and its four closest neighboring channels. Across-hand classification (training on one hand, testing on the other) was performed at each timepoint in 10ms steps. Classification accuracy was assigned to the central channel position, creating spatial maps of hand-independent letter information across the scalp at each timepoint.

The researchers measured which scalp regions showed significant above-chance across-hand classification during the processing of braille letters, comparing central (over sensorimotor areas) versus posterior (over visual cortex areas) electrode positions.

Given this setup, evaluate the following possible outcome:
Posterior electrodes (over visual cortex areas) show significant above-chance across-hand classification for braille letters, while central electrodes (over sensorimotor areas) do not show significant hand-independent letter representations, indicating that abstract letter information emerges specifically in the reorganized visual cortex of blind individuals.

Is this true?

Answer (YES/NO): NO